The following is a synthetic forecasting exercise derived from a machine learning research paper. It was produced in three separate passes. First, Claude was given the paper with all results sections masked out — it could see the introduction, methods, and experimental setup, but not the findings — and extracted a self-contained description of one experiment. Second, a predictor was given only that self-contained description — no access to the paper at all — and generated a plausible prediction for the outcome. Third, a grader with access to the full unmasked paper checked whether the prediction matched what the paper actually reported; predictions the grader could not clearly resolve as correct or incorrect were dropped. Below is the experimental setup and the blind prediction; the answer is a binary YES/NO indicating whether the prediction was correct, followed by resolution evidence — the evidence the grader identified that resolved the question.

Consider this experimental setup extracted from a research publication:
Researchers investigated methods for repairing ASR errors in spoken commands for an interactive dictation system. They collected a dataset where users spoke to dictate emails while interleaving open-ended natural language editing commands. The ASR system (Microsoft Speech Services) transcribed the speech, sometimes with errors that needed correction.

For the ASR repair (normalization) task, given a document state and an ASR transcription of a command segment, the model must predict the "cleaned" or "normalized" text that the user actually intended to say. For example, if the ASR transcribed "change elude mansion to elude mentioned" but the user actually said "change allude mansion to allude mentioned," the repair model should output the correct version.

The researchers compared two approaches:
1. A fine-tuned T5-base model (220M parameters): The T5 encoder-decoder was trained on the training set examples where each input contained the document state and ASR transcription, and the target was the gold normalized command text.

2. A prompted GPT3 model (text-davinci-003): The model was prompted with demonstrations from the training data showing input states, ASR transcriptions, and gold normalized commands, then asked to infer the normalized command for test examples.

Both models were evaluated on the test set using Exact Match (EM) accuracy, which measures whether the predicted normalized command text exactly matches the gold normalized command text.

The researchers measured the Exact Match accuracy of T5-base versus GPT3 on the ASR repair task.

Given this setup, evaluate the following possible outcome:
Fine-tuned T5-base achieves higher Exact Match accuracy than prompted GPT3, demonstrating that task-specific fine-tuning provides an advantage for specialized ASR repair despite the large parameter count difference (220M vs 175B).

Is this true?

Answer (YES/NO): NO